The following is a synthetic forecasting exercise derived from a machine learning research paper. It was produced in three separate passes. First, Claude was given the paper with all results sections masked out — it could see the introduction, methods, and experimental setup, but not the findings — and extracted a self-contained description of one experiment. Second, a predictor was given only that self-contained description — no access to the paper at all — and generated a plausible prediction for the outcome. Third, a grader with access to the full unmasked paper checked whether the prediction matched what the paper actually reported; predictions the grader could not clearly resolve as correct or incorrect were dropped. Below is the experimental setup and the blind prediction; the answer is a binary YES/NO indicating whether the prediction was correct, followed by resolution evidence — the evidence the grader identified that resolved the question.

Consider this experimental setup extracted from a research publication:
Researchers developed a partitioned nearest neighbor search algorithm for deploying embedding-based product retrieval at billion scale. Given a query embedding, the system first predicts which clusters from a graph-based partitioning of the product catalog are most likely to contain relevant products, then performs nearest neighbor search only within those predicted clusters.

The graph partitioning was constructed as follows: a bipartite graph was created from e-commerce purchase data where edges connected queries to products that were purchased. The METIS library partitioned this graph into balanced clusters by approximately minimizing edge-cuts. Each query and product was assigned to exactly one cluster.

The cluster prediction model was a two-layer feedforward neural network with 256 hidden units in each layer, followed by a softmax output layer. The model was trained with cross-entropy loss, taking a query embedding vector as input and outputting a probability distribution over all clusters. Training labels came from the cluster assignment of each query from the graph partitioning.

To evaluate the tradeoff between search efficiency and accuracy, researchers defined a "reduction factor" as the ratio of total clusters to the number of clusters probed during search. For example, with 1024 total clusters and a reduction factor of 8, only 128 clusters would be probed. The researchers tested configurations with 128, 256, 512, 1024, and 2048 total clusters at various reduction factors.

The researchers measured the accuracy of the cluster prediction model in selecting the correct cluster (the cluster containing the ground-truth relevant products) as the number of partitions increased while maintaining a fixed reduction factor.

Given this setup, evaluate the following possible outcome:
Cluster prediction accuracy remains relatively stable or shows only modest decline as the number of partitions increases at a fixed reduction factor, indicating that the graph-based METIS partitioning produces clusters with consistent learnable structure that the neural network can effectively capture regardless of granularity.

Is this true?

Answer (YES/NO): NO